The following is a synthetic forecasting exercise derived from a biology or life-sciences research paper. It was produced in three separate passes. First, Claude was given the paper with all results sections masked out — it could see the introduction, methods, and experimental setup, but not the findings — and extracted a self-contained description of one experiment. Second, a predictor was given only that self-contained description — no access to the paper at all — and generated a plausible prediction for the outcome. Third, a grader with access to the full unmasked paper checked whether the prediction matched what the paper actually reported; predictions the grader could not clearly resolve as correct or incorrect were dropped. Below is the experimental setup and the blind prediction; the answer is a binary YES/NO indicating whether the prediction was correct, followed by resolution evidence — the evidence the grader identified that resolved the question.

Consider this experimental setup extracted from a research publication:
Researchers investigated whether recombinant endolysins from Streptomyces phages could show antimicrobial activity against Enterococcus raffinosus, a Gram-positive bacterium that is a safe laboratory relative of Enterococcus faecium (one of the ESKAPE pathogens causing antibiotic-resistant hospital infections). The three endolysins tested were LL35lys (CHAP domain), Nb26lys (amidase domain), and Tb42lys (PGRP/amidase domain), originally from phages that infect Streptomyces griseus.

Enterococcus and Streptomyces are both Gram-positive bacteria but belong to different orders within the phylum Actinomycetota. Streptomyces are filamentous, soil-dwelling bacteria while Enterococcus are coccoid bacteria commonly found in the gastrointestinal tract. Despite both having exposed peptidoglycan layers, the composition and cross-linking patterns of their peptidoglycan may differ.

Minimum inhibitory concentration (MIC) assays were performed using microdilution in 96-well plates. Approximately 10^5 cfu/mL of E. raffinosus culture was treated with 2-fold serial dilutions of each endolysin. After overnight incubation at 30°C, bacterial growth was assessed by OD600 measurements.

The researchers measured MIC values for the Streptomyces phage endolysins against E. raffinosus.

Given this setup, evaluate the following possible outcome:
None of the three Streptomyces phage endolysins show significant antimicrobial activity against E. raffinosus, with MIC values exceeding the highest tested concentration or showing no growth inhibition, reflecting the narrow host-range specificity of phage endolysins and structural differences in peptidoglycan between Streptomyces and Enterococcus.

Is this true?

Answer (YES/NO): NO